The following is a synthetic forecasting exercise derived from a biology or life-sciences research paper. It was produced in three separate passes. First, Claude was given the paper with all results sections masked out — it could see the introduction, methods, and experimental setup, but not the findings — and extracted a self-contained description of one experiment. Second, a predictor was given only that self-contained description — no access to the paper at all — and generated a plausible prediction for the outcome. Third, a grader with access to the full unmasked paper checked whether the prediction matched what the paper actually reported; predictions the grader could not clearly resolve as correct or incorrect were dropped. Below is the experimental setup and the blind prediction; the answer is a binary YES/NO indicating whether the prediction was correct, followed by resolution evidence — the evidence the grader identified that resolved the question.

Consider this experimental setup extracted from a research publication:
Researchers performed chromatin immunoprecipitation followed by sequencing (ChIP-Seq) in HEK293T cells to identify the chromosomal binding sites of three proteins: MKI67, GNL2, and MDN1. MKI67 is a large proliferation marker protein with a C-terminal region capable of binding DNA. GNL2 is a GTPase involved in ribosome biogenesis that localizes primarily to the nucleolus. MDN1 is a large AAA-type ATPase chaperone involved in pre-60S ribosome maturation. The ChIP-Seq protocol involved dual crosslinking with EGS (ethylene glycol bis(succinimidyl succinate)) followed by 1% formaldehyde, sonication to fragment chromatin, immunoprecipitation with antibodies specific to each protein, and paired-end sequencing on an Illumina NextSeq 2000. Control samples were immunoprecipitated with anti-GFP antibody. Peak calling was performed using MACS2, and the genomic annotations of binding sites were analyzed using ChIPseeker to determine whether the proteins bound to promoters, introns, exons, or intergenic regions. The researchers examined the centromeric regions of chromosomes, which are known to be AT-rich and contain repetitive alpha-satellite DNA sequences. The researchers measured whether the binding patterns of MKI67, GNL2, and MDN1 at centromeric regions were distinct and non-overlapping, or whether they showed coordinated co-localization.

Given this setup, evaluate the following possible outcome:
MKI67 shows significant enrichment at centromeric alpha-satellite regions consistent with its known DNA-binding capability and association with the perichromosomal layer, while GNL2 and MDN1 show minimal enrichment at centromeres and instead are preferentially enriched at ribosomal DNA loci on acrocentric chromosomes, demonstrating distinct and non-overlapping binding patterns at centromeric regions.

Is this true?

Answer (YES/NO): NO